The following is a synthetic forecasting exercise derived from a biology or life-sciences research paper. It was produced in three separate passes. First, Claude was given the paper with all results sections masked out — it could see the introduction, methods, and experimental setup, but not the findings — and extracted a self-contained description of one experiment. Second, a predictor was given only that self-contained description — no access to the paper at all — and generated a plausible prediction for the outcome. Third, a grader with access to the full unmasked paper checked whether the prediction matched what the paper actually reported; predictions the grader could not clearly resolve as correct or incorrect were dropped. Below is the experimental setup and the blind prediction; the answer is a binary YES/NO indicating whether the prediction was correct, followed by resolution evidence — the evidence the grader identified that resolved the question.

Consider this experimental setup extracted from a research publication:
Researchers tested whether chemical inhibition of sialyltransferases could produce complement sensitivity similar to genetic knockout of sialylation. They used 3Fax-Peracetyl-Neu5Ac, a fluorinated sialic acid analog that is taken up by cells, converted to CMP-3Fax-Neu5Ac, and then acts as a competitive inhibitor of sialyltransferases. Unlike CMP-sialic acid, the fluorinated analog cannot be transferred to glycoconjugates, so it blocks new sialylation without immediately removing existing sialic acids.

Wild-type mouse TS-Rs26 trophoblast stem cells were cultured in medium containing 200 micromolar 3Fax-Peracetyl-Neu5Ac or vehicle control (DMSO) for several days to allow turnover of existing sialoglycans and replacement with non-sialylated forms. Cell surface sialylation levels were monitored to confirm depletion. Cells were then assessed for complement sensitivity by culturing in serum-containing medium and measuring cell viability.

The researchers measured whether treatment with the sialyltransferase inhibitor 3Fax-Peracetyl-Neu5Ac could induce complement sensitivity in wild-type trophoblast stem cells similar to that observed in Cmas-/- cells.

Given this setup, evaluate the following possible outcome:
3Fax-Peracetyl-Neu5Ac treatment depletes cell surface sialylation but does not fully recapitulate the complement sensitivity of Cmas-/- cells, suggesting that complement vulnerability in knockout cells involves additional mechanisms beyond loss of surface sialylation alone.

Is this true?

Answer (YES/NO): NO